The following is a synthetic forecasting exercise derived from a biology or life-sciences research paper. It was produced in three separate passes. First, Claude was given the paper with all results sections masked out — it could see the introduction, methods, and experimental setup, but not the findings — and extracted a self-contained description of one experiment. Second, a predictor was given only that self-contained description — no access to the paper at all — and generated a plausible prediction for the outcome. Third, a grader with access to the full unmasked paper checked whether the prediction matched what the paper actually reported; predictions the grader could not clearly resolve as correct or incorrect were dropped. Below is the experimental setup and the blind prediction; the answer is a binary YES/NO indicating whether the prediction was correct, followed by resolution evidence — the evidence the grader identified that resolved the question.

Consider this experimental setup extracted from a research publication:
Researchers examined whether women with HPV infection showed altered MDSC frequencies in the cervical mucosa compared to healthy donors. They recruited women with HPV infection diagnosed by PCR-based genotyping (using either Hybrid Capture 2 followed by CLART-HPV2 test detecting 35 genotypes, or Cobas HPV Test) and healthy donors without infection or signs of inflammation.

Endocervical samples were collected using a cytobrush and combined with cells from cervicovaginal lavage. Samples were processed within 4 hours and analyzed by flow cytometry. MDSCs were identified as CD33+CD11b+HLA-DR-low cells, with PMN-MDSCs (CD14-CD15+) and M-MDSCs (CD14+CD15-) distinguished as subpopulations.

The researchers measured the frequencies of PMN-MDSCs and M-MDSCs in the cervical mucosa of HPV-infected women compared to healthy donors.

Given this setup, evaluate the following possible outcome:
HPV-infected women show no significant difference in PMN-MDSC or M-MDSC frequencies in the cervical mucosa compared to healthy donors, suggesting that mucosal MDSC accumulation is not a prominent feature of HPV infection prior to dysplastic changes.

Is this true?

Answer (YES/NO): YES